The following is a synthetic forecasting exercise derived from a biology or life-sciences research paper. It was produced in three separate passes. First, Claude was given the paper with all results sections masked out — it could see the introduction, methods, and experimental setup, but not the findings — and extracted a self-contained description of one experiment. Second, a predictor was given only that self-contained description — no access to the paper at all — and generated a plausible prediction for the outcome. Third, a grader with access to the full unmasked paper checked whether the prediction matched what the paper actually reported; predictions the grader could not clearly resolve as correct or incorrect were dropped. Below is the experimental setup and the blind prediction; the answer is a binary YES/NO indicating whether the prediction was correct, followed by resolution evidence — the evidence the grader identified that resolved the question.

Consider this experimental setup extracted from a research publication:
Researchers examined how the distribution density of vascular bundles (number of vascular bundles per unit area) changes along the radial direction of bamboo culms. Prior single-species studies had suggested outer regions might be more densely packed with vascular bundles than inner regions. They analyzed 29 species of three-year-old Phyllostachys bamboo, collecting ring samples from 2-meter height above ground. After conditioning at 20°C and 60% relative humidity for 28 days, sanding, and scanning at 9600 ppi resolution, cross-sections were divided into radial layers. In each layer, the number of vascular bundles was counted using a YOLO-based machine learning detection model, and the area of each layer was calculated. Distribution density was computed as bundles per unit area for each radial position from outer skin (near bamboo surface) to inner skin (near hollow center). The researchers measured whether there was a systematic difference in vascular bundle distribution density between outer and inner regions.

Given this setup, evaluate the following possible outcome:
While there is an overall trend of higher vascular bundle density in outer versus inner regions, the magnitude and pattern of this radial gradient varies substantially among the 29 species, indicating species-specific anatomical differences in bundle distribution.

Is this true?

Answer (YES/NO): NO